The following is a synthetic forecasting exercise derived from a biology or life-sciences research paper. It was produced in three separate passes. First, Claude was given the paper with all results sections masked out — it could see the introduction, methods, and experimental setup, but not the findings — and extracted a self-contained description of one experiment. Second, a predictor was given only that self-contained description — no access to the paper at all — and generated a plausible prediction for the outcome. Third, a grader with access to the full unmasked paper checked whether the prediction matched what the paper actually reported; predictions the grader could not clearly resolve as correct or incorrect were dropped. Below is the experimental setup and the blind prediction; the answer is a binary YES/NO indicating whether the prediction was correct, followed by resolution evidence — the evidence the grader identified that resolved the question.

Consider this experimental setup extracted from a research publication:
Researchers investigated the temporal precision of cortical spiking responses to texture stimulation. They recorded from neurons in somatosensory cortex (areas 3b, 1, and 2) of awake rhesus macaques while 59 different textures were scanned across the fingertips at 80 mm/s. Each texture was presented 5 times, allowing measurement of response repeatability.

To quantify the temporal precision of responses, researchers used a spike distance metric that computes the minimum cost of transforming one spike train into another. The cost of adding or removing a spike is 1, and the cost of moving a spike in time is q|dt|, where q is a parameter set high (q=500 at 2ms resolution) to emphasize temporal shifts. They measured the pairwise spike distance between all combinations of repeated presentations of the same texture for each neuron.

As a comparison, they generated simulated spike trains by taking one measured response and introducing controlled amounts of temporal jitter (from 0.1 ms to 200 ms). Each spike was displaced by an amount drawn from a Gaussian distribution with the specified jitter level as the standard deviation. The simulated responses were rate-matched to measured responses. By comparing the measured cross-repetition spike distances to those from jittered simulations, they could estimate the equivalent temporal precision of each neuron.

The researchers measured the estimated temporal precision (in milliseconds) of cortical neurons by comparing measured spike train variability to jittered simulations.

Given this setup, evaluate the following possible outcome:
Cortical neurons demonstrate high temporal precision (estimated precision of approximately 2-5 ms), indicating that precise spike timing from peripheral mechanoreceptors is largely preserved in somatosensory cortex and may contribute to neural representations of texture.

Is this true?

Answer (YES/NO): YES